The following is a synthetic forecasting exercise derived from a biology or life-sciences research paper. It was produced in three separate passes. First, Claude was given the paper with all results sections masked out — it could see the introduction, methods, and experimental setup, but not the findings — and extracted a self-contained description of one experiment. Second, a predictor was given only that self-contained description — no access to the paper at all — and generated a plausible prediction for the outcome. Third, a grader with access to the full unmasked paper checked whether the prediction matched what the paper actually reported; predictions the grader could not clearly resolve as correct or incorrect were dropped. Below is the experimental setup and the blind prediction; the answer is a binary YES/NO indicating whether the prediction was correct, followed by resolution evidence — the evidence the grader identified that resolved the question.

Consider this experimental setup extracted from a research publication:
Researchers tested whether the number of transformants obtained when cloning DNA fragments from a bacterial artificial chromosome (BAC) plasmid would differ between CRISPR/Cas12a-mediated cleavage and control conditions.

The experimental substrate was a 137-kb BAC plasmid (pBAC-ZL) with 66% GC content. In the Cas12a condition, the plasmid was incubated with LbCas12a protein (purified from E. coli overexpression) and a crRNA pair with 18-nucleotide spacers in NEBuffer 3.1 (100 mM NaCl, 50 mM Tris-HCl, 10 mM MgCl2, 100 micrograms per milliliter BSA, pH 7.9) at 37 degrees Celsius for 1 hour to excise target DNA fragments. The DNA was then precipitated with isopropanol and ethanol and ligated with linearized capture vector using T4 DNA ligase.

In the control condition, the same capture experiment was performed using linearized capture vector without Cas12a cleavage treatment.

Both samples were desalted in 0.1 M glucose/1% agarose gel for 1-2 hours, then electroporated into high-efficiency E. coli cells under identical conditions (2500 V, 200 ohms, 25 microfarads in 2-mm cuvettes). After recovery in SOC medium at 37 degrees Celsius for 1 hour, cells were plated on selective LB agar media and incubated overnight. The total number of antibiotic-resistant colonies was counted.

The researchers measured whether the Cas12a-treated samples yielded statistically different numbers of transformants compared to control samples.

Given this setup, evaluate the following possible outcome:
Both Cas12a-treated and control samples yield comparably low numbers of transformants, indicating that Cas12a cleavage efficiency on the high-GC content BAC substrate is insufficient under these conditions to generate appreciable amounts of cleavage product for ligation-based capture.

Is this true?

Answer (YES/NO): NO